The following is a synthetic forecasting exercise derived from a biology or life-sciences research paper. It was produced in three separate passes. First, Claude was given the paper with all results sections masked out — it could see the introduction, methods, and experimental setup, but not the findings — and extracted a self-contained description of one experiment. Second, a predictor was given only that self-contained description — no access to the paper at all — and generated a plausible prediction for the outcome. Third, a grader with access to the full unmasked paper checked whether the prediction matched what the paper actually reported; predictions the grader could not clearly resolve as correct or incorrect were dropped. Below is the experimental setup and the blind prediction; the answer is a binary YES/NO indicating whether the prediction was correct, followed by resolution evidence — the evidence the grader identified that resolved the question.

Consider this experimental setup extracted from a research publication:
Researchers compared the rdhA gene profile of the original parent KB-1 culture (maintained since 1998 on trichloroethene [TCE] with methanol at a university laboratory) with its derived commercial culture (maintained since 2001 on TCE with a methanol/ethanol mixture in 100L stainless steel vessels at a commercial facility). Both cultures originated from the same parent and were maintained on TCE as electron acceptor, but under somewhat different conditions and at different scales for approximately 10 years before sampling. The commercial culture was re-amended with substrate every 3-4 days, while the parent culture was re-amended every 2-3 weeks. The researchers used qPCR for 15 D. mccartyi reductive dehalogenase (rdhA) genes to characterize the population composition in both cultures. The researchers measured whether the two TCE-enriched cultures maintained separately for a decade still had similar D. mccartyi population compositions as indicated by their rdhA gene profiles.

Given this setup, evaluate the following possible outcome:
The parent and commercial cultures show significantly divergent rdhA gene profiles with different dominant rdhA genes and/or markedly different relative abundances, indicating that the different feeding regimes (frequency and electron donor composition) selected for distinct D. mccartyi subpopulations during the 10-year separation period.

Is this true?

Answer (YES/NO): YES